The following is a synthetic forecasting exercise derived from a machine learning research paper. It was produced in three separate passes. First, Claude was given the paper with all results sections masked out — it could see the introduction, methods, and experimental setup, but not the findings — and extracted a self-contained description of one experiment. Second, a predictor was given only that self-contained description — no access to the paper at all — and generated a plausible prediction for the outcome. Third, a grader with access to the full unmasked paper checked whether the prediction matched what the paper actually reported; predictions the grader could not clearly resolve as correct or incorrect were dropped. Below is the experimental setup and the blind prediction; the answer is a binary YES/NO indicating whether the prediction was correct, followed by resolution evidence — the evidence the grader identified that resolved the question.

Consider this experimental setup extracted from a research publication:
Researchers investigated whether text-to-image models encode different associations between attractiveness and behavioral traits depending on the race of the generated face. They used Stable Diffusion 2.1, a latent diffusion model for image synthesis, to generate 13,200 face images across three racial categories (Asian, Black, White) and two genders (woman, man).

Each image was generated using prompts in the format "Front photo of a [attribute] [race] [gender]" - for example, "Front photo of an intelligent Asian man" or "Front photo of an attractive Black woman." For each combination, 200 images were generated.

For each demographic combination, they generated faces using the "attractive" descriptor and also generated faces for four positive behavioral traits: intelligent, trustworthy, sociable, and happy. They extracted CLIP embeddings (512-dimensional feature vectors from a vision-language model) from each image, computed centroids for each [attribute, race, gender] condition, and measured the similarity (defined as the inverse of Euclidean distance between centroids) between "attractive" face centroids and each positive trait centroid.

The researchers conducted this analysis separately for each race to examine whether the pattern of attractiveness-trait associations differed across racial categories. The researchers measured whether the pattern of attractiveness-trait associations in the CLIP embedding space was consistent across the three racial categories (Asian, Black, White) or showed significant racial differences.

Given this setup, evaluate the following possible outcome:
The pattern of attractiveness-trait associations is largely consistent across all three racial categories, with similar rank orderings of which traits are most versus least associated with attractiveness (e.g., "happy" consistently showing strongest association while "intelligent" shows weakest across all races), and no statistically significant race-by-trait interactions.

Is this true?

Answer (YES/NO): NO